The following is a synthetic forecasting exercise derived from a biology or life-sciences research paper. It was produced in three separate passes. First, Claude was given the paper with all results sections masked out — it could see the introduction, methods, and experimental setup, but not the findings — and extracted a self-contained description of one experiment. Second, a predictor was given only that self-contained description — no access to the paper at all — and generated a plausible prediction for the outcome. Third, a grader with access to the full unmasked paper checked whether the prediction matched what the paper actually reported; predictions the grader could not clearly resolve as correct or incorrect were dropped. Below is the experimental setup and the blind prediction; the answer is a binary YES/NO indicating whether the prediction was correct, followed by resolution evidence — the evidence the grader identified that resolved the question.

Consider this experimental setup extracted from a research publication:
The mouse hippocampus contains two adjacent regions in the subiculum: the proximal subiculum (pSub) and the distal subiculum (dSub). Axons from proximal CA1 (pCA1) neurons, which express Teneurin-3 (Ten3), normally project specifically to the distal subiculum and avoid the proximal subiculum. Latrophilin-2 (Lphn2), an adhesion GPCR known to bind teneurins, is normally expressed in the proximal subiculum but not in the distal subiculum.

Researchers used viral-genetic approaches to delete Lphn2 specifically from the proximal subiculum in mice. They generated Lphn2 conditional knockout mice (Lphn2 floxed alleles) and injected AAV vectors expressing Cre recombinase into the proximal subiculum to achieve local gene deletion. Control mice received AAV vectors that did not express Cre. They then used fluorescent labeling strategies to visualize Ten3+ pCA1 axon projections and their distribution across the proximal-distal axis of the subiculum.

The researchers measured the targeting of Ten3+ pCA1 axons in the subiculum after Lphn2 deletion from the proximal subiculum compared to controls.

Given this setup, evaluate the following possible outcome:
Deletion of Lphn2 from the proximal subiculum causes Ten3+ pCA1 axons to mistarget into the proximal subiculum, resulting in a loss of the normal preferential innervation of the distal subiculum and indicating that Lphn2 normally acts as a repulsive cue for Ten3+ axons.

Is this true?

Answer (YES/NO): YES